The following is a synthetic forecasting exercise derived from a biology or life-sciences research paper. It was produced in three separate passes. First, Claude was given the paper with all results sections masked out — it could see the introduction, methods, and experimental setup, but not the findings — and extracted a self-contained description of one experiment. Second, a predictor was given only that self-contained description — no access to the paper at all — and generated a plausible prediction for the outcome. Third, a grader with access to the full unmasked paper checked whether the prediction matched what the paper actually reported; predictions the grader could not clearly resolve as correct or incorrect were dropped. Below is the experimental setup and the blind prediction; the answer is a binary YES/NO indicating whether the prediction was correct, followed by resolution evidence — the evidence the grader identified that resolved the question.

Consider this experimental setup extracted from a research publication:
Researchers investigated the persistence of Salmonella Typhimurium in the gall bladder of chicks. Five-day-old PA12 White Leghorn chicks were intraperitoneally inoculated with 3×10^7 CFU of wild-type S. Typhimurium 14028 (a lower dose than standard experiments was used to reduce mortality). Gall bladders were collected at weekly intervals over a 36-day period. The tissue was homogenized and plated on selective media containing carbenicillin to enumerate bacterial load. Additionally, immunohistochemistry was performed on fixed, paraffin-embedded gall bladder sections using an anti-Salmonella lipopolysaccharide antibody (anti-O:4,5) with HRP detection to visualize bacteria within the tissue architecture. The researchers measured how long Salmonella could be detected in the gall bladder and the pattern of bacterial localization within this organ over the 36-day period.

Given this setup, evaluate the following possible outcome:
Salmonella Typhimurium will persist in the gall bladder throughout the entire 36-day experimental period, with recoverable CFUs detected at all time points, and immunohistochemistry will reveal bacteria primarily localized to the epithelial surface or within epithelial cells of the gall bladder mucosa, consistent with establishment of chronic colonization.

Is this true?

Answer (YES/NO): NO